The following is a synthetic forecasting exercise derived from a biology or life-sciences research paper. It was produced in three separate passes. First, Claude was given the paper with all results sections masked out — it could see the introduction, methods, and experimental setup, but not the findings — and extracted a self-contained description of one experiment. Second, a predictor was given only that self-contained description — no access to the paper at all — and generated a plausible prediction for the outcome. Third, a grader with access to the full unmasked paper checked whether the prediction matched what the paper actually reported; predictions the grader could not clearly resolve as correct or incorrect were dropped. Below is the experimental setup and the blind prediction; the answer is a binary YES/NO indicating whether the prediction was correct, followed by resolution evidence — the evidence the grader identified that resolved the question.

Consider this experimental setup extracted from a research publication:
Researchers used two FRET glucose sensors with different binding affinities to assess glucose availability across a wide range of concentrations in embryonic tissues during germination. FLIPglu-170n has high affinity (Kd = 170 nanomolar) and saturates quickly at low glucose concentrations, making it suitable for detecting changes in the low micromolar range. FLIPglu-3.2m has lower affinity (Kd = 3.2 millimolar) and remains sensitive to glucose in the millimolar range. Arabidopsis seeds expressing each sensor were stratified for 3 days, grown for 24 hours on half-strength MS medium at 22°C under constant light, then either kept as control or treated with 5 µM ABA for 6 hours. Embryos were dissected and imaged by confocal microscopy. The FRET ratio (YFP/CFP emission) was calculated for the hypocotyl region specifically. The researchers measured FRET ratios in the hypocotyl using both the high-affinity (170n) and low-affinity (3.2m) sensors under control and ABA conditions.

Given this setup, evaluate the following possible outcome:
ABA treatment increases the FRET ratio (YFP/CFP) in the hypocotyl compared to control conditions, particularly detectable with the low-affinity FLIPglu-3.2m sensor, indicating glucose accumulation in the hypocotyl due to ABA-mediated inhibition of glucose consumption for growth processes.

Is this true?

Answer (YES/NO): NO